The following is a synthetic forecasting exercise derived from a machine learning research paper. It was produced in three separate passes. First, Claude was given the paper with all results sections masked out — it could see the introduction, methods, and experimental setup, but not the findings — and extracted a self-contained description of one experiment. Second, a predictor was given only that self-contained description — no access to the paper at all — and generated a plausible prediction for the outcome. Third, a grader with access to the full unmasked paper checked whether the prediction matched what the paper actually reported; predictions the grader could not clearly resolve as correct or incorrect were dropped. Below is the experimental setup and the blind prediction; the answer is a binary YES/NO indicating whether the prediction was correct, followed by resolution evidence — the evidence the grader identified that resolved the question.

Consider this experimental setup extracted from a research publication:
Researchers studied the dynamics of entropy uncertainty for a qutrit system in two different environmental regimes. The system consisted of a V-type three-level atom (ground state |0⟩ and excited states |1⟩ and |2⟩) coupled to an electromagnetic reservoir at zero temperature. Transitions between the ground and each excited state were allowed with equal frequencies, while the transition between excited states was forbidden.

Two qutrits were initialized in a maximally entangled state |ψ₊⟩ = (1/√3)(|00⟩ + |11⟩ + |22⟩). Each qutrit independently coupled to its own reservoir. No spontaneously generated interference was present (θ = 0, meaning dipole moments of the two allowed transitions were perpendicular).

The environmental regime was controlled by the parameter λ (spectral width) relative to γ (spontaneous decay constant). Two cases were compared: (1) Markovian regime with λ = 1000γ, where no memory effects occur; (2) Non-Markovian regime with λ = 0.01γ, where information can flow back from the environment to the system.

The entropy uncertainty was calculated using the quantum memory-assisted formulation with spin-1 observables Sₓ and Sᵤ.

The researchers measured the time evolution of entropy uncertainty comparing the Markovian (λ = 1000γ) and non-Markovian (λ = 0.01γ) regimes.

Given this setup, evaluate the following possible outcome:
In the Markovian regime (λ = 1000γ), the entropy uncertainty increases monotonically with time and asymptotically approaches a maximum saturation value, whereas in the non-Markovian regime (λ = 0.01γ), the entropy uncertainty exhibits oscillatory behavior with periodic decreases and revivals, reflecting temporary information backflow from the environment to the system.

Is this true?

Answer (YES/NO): NO